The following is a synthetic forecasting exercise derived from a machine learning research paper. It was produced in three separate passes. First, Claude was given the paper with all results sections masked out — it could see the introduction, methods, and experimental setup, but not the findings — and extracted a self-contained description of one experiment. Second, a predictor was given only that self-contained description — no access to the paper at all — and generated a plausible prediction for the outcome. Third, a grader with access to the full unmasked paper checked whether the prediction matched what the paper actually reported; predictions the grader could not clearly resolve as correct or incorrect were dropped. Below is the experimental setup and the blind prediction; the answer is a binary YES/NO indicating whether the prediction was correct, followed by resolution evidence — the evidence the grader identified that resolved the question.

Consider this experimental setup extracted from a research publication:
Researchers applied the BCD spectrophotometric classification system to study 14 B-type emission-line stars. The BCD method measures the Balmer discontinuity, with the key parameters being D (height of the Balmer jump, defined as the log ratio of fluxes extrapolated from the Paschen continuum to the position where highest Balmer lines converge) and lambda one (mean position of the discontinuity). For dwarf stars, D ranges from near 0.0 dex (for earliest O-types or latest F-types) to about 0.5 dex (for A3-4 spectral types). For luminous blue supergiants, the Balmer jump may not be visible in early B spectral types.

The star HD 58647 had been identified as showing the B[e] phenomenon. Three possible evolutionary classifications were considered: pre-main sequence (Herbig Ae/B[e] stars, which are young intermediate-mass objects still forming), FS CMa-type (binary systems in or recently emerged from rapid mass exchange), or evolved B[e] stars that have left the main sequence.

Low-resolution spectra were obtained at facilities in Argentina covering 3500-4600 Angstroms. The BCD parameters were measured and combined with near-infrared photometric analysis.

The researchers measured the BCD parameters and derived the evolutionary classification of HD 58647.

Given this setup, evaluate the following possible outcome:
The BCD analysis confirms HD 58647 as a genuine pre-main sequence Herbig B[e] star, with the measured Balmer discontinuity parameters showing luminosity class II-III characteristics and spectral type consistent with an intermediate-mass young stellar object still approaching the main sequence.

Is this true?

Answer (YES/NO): NO